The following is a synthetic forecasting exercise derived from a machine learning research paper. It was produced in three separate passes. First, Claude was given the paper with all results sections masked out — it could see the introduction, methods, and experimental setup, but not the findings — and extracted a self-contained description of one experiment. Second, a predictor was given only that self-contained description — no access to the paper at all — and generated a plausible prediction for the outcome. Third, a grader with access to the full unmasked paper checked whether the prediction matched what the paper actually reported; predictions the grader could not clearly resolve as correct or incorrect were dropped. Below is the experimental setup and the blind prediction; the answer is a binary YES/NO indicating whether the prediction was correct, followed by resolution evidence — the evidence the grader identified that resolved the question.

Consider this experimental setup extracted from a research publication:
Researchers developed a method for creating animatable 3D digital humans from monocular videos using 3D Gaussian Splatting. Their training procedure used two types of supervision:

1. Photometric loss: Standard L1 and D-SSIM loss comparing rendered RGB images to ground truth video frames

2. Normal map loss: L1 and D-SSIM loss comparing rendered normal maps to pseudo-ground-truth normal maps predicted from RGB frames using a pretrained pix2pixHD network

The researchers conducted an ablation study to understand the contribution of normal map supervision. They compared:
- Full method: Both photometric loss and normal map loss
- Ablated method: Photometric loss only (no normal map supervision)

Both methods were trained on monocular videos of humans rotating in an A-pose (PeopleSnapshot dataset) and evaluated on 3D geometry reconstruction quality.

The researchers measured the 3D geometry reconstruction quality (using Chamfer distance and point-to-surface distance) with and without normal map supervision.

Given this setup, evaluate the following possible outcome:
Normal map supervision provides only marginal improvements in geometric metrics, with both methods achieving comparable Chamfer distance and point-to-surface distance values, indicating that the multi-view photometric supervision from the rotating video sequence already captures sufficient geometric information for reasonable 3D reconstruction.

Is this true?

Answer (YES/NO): NO